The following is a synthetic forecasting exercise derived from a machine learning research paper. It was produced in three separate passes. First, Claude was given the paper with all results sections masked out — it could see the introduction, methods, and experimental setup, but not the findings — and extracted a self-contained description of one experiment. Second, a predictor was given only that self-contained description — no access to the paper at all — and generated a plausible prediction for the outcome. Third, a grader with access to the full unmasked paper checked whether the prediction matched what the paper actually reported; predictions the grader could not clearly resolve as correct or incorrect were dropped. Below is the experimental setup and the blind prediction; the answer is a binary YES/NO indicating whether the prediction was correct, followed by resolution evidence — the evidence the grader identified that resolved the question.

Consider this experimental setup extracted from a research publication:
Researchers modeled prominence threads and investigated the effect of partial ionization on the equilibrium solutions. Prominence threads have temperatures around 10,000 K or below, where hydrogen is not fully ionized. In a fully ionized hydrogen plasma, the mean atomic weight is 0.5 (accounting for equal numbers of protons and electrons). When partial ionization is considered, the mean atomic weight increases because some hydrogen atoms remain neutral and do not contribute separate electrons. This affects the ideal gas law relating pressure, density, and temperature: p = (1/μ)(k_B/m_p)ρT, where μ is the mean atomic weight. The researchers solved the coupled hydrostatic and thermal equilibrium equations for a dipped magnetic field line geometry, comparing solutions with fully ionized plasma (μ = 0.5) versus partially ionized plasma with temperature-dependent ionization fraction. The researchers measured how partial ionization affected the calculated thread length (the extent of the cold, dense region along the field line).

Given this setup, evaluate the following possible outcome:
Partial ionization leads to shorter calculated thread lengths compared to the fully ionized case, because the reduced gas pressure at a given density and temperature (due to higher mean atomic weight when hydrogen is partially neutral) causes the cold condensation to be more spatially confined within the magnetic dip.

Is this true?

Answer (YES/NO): NO